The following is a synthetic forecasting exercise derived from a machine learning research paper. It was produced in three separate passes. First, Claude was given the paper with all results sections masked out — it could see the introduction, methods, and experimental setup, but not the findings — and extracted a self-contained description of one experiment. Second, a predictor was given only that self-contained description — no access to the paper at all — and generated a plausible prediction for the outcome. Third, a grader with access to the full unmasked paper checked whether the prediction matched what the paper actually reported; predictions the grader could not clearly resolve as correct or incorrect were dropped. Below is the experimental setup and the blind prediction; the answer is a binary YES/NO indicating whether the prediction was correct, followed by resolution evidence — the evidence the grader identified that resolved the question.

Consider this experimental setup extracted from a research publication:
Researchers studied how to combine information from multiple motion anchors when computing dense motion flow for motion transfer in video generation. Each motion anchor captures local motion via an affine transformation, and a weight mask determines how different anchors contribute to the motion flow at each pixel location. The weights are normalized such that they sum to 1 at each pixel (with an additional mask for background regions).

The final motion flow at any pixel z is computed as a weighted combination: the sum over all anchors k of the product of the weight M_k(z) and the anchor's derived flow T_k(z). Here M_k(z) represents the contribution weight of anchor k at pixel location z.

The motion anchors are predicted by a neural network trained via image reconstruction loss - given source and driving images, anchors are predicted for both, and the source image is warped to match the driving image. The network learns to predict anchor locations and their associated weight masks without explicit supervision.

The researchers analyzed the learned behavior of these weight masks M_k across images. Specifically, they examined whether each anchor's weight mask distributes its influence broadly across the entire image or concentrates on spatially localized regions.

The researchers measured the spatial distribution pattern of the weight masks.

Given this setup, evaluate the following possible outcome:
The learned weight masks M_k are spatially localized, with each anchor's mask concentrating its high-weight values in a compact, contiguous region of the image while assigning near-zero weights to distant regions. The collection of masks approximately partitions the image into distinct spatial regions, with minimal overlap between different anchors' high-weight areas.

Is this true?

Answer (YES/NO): YES